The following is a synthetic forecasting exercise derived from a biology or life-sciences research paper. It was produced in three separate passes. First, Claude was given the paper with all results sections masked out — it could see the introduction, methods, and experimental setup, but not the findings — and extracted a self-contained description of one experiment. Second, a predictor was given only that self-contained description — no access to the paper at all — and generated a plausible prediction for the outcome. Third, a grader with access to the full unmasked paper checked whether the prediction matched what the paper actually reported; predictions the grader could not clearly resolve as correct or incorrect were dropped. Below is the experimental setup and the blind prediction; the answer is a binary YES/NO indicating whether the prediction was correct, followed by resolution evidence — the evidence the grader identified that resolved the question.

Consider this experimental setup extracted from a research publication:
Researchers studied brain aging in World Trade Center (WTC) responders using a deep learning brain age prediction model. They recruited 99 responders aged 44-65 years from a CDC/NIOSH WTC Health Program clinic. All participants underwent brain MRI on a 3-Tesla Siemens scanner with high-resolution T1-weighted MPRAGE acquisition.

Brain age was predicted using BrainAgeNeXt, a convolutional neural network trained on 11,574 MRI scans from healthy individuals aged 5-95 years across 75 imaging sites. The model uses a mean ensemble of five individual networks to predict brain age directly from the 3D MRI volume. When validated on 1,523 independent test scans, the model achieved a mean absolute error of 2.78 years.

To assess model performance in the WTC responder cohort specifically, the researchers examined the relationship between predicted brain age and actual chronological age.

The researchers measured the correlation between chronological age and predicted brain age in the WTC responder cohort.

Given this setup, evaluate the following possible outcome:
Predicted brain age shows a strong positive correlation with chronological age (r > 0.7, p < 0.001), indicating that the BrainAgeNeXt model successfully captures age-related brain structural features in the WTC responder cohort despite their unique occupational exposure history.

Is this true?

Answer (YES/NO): YES